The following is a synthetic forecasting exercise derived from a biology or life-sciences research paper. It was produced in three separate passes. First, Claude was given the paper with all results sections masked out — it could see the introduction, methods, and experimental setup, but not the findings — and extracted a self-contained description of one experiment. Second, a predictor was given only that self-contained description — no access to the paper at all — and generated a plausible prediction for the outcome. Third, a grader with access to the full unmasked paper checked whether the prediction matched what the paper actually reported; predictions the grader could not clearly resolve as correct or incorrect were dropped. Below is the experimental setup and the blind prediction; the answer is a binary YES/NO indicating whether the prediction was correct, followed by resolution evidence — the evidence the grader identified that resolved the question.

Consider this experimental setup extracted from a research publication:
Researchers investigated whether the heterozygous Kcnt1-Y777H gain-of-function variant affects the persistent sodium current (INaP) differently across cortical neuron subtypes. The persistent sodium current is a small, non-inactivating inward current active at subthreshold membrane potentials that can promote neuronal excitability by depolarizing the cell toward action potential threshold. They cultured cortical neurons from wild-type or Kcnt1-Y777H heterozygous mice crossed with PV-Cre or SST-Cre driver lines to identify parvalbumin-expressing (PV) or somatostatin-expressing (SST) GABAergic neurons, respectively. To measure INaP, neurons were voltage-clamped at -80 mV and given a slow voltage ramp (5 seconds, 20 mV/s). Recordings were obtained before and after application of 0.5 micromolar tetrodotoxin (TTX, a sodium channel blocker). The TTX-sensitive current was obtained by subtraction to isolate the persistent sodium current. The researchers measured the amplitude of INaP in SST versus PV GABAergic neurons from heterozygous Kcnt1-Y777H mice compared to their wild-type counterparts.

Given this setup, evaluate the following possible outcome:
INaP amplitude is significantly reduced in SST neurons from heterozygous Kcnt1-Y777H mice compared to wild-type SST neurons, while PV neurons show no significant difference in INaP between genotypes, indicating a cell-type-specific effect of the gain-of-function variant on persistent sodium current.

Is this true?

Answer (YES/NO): NO